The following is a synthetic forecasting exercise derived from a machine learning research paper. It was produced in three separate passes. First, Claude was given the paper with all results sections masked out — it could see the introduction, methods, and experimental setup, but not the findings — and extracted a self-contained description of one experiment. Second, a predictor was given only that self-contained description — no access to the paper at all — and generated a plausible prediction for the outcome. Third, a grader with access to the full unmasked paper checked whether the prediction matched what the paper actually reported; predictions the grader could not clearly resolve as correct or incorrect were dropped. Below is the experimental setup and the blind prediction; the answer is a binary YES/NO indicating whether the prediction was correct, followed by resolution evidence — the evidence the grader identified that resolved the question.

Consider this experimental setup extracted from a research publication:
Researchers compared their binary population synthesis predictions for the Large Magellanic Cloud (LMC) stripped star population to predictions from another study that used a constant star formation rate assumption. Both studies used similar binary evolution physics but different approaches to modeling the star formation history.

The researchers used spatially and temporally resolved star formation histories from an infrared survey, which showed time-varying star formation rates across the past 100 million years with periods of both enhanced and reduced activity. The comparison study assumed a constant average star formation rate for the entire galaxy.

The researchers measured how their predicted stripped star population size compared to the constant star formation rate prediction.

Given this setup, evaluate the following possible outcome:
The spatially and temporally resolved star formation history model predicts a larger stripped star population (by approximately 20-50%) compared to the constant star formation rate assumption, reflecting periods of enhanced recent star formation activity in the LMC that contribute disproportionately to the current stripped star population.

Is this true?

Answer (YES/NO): NO